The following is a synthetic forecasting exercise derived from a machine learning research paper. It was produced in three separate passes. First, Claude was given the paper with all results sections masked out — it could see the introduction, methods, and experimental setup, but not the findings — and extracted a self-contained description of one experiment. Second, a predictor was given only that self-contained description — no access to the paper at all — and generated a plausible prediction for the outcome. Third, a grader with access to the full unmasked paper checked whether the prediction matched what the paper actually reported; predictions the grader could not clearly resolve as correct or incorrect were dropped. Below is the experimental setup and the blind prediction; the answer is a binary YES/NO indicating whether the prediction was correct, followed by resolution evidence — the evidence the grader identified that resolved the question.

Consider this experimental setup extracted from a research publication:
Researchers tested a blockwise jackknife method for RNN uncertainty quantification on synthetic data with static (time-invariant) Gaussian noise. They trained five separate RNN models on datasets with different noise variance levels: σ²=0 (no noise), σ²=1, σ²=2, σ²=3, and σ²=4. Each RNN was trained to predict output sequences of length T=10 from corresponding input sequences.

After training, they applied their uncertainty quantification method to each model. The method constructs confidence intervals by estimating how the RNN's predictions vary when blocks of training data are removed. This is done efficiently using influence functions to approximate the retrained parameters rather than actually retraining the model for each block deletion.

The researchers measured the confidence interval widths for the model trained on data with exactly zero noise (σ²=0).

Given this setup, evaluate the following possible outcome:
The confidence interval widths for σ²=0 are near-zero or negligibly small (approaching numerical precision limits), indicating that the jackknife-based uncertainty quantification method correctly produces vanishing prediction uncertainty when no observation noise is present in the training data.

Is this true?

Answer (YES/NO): YES